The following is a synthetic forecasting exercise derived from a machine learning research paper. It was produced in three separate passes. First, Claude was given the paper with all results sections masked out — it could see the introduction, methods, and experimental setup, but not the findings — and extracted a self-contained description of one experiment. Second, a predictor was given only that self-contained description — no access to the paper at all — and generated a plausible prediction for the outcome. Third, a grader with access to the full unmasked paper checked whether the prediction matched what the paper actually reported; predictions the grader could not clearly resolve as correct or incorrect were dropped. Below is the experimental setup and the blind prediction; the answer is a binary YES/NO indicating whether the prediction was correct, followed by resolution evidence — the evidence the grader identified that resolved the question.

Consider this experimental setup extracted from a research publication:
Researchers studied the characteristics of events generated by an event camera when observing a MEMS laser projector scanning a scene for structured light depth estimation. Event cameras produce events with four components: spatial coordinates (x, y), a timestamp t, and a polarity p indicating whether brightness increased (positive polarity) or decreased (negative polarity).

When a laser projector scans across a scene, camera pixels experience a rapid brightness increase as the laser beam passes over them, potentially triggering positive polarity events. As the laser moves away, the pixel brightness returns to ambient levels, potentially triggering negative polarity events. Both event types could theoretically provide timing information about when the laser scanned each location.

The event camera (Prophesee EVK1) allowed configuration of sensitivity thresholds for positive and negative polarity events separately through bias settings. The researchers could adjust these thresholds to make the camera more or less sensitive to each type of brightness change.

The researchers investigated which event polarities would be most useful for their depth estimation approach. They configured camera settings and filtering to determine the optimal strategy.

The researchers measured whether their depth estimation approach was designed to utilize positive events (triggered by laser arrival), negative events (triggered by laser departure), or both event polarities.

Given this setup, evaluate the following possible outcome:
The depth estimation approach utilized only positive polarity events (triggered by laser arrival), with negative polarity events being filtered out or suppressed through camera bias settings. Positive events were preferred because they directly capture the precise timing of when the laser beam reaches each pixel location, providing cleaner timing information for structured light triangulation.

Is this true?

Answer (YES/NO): YES